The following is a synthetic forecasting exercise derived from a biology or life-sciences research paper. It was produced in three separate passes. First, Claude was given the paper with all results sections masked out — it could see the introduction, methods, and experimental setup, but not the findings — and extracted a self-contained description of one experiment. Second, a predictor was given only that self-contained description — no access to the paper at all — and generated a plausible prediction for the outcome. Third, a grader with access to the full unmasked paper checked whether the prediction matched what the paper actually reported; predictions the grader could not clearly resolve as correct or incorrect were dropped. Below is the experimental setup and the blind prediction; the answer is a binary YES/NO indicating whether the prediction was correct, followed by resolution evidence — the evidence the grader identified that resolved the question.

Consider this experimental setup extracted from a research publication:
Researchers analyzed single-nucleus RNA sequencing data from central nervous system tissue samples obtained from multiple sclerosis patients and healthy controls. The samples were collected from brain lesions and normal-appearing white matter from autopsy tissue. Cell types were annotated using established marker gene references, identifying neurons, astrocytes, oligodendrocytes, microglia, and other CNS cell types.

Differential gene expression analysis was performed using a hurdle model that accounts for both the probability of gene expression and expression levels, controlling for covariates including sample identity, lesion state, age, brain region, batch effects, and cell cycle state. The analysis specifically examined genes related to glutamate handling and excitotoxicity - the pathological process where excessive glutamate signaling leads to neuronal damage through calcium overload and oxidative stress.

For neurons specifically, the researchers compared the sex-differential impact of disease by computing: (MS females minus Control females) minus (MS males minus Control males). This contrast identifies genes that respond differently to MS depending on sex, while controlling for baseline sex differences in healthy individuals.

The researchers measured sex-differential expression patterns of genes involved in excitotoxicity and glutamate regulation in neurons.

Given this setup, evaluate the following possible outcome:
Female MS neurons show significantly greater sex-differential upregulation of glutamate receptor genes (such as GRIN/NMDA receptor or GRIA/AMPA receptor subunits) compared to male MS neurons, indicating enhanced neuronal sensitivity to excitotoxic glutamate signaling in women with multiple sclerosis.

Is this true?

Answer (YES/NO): NO